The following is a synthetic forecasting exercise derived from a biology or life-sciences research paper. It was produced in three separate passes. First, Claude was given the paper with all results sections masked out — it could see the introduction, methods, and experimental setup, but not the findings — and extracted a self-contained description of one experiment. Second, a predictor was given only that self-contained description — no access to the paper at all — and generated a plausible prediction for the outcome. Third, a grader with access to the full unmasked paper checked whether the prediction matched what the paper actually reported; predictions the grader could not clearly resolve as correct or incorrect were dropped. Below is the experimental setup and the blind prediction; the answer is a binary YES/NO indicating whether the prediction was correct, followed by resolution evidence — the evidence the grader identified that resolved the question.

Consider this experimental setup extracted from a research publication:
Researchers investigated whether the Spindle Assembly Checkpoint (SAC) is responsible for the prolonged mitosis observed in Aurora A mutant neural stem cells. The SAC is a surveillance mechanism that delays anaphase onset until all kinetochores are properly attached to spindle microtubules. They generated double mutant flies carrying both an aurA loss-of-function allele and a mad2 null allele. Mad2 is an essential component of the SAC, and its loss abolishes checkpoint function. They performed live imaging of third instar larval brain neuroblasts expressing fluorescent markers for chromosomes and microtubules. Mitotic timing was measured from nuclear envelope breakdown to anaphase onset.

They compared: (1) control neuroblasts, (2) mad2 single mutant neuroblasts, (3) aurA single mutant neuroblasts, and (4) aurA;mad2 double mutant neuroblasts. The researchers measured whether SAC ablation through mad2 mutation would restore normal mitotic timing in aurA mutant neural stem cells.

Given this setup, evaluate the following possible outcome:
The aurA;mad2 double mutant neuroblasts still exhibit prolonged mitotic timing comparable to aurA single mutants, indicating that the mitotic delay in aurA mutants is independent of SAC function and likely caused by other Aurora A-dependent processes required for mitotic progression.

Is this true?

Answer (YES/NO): YES